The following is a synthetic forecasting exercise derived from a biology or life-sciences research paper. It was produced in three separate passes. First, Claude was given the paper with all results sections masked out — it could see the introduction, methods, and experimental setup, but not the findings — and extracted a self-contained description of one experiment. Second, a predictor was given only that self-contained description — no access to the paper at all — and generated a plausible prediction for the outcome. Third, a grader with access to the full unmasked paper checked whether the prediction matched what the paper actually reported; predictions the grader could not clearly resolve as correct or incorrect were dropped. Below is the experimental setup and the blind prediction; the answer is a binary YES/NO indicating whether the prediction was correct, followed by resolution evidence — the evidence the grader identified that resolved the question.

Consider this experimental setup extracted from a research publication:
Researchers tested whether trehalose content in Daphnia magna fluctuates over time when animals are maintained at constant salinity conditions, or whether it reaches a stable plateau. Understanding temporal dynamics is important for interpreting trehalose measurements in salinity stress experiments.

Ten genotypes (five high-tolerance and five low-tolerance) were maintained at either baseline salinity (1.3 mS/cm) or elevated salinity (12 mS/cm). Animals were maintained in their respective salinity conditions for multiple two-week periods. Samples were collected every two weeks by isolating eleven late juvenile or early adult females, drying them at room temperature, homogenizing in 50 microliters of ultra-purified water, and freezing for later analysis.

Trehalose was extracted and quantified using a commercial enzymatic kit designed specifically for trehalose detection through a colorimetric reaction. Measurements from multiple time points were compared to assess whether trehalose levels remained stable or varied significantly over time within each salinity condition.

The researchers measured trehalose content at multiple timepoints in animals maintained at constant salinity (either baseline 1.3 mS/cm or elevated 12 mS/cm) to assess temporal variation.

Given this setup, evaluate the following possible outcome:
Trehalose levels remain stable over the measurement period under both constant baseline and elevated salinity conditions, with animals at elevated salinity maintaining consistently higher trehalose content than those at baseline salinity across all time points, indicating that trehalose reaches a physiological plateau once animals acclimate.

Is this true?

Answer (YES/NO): NO